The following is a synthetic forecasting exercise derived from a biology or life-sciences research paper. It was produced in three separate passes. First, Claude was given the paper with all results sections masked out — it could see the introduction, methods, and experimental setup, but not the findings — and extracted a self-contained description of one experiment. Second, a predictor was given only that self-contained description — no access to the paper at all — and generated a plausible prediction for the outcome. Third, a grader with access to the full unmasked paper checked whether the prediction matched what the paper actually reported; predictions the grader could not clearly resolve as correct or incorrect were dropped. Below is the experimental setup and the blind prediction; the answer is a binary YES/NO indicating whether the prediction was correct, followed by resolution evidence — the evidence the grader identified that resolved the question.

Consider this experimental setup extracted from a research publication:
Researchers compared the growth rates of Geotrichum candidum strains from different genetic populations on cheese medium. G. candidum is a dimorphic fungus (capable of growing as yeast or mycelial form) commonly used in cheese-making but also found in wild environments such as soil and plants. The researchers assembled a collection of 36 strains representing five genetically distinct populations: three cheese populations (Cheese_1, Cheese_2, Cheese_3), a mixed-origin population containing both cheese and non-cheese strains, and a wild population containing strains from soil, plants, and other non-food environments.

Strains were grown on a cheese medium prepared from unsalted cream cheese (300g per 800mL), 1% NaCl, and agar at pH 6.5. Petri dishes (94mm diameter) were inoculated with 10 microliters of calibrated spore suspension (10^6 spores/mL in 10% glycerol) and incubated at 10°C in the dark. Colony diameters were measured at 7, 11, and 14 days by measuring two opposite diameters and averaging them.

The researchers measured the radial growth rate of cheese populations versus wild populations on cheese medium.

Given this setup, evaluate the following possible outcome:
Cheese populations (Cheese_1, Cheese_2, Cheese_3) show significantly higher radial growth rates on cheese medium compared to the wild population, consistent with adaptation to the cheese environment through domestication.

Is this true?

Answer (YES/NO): NO